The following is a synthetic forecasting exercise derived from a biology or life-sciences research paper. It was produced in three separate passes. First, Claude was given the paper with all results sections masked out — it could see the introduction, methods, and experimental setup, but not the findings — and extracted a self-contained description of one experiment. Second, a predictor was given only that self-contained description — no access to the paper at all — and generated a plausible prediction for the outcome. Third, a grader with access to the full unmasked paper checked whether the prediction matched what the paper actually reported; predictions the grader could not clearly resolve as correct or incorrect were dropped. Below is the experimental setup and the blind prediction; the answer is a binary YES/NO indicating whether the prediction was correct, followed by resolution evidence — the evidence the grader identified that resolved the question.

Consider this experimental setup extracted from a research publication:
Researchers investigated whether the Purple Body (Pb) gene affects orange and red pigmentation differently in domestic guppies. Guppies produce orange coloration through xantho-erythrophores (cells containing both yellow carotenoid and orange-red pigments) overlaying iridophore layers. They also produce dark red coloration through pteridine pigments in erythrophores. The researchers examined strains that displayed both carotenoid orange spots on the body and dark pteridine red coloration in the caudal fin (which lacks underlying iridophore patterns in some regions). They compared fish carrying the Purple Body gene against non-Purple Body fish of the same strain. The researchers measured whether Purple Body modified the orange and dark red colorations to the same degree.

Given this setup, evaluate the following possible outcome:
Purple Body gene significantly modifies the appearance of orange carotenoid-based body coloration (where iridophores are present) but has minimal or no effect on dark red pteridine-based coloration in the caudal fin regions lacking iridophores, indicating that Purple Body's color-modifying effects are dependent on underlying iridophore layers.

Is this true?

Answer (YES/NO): YES